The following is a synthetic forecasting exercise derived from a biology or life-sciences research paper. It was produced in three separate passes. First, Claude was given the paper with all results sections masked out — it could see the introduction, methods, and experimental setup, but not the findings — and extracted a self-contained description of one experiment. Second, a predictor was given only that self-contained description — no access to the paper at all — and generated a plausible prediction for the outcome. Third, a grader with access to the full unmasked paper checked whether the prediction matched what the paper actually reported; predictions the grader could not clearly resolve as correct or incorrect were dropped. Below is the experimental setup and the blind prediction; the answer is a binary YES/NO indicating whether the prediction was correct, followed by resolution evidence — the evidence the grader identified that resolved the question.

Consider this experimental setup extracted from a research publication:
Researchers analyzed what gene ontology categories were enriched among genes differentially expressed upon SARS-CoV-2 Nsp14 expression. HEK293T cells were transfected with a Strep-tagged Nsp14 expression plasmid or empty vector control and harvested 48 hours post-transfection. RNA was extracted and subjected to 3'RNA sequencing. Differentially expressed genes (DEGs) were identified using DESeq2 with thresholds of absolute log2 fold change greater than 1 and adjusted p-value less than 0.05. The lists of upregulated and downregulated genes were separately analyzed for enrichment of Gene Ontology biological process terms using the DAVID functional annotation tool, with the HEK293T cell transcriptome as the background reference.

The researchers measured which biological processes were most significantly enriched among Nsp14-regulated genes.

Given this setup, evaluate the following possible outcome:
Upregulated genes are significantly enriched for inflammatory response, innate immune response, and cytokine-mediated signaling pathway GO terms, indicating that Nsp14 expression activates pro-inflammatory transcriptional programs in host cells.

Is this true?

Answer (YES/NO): NO